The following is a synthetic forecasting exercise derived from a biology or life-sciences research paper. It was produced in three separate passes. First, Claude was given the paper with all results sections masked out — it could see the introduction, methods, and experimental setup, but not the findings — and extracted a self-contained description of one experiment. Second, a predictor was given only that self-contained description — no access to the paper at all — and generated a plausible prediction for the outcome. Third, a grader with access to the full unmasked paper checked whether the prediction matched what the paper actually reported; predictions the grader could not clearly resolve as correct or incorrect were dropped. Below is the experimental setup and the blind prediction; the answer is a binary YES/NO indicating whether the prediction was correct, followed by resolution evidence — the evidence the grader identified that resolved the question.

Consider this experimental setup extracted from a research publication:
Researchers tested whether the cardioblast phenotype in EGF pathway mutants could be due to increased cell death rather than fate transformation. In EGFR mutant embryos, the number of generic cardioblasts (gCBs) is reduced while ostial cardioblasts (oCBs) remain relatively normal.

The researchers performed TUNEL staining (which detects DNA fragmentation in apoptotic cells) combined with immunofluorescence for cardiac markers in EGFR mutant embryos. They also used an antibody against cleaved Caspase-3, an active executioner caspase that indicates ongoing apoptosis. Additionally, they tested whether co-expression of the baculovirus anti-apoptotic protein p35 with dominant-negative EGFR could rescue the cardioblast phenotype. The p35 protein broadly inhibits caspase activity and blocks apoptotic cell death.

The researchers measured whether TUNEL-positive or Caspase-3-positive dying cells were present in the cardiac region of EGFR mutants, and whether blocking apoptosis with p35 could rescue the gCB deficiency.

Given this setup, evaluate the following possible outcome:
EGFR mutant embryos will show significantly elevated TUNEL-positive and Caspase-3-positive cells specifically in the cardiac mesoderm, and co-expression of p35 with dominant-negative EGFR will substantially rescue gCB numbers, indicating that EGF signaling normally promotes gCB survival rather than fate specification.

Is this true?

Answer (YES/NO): NO